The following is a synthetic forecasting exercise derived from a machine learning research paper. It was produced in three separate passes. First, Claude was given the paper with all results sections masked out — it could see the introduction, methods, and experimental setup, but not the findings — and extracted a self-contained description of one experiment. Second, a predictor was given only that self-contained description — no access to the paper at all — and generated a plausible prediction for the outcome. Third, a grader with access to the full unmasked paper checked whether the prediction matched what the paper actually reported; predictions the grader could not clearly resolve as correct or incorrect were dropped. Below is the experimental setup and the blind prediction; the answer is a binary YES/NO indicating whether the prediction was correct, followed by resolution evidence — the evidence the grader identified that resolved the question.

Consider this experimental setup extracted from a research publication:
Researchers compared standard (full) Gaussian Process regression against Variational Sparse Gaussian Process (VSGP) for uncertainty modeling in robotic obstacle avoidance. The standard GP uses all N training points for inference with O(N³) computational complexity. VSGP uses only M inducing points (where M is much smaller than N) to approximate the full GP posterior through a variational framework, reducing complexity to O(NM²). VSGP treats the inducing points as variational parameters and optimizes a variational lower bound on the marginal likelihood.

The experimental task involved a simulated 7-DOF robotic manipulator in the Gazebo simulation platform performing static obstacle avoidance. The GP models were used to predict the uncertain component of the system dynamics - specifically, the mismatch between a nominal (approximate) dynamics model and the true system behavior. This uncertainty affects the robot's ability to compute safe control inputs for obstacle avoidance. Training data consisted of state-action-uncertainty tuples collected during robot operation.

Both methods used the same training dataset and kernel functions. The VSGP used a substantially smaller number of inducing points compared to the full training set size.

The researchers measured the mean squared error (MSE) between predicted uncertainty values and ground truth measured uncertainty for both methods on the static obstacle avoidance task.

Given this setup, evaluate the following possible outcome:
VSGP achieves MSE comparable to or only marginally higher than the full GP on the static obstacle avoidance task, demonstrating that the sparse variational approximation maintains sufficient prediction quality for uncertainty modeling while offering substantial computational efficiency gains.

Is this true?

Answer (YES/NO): NO